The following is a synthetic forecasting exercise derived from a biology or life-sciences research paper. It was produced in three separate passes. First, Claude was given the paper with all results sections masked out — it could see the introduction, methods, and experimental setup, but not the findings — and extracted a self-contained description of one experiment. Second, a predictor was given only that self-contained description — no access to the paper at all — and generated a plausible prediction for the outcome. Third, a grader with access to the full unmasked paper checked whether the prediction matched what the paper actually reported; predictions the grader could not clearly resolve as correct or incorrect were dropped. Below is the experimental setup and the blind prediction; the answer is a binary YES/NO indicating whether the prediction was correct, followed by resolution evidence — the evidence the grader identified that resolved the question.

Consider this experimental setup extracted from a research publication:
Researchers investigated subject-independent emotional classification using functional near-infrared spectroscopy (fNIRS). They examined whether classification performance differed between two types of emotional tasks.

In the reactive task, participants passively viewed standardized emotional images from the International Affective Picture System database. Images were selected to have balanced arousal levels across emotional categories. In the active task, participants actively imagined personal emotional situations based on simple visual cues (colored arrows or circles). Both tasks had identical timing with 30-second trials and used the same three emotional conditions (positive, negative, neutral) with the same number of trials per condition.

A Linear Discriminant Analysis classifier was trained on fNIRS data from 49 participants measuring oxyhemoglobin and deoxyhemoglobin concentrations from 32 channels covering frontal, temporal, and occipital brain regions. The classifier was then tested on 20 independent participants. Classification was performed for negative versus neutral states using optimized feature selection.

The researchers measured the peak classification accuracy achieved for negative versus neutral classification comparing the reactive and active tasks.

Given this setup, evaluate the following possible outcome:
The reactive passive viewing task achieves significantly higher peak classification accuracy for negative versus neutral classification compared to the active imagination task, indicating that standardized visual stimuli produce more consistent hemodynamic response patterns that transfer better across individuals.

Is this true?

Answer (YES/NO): YES